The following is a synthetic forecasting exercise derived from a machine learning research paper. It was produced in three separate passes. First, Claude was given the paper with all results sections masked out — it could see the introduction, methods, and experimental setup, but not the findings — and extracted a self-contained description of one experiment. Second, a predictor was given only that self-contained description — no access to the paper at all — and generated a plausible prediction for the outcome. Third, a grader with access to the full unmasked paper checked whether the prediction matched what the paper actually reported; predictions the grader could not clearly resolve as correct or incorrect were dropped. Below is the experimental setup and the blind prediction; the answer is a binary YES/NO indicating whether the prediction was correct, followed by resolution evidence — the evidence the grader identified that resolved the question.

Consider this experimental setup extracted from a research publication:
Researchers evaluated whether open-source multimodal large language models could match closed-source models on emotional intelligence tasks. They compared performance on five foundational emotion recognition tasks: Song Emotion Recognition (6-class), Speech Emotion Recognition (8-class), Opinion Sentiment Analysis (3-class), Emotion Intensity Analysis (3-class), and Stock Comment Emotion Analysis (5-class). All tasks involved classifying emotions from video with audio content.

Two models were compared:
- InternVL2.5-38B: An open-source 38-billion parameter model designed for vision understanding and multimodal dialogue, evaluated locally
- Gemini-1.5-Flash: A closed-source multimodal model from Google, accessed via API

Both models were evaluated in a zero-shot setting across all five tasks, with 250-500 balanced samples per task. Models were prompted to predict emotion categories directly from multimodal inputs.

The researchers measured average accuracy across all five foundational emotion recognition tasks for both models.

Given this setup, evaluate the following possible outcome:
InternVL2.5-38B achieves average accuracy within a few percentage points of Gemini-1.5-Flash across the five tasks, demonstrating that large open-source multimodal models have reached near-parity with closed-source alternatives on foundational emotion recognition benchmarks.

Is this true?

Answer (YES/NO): YES